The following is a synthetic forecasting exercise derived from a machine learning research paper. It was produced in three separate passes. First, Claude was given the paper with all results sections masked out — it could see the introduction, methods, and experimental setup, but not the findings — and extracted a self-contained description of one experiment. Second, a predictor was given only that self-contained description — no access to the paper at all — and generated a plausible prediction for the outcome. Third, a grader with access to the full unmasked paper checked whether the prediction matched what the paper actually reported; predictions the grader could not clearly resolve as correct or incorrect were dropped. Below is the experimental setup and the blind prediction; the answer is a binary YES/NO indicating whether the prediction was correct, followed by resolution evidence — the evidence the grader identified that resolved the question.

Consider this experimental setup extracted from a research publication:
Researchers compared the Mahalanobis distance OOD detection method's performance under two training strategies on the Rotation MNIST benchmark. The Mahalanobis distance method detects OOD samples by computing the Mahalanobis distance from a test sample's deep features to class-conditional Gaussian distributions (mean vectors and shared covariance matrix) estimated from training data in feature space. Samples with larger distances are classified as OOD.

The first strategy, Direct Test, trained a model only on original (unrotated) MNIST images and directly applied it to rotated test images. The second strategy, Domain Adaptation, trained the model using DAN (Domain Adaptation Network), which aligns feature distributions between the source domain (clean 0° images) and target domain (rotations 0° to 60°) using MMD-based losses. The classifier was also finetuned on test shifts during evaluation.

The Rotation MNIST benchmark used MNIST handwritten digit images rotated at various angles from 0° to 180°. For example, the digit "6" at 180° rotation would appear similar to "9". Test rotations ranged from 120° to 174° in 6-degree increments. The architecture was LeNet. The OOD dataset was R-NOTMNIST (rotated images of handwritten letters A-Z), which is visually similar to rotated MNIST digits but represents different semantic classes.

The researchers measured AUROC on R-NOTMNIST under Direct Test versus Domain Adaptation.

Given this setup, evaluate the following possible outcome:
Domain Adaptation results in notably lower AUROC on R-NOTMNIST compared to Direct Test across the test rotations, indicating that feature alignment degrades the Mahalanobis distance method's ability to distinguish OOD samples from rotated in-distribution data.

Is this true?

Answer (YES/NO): YES